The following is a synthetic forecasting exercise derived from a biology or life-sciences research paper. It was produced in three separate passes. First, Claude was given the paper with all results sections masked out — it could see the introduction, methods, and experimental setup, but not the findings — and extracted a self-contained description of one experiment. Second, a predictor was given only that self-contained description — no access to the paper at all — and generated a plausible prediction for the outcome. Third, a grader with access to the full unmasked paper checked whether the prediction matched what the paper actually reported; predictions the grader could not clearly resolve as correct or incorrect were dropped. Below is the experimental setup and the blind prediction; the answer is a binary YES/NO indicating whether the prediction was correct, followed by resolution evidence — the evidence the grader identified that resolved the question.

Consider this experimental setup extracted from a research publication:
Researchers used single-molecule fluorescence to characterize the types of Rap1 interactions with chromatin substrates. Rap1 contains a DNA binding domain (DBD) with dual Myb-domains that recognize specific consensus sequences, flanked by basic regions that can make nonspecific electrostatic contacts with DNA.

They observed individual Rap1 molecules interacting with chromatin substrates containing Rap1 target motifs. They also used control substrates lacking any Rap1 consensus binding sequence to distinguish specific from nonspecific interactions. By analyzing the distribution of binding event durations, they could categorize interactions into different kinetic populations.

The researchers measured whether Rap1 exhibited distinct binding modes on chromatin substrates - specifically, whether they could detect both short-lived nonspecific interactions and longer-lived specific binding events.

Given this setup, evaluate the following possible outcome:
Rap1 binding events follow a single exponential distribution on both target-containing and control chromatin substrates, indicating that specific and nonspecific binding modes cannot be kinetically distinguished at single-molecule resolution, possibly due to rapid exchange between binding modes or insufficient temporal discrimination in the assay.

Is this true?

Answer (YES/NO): NO